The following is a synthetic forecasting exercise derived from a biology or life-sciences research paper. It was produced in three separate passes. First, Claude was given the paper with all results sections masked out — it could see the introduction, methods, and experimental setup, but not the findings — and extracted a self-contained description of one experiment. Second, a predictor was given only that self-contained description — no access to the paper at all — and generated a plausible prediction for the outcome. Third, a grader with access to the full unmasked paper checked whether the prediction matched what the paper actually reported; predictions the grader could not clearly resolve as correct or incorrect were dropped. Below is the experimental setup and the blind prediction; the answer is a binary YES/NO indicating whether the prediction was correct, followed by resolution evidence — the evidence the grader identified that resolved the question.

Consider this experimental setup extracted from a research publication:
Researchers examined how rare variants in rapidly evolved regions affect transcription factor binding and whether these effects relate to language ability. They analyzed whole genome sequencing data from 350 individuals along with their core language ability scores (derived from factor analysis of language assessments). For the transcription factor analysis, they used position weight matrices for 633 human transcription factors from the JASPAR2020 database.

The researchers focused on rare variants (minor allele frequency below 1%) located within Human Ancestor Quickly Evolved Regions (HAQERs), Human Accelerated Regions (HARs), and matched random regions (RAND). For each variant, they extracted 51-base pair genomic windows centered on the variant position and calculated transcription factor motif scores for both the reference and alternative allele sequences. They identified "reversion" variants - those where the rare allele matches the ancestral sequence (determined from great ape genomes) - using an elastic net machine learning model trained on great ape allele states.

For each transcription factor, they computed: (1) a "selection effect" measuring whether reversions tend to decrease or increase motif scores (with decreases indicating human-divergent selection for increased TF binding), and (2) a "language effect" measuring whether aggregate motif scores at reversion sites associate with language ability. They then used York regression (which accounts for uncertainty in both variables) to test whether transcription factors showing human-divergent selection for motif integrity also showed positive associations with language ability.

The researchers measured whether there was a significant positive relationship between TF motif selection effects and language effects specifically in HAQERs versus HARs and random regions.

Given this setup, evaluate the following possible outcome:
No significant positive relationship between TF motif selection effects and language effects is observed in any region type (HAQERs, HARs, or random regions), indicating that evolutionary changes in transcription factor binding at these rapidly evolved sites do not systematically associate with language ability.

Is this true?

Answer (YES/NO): NO